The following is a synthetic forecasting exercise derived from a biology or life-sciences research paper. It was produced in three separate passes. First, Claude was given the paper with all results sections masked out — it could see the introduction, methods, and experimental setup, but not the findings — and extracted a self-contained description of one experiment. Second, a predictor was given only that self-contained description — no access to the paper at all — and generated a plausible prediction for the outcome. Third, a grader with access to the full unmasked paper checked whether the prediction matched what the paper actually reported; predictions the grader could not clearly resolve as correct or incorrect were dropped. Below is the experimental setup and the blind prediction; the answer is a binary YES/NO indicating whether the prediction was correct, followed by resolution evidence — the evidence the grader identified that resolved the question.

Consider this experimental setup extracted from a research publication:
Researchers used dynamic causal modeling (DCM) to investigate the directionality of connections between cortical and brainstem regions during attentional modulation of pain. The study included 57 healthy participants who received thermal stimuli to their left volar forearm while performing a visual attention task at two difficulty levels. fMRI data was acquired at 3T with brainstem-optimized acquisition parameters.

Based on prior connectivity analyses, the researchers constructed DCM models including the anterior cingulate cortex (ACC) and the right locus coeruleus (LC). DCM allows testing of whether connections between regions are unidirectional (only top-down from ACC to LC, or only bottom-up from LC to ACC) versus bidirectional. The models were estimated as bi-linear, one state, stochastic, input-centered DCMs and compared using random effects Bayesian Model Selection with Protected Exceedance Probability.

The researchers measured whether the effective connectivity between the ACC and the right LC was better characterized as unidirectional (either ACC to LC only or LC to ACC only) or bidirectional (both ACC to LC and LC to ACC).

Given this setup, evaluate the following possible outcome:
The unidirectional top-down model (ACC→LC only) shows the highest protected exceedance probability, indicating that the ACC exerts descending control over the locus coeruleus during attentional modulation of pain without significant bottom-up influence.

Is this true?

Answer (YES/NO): NO